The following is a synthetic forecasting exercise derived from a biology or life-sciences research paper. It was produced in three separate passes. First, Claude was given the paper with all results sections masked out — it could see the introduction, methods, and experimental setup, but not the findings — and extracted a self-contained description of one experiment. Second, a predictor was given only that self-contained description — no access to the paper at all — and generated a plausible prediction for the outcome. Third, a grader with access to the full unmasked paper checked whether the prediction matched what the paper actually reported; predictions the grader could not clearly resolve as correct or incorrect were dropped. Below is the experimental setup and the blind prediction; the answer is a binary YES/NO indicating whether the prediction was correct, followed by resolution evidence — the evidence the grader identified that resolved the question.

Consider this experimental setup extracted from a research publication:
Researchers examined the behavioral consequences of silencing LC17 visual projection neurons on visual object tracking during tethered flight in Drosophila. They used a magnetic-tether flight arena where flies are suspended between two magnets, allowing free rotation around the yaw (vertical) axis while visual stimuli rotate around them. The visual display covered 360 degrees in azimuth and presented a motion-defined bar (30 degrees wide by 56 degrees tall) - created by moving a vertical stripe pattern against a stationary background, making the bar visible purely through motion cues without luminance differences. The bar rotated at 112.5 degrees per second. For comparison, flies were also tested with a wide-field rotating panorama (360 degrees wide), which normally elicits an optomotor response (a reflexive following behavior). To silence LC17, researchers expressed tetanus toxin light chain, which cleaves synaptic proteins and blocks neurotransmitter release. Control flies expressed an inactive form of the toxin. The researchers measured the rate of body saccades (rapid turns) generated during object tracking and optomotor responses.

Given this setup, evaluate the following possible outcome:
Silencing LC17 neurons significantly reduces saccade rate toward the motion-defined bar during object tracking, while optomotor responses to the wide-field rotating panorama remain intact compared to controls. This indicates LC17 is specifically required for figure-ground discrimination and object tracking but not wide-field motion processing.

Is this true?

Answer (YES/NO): NO